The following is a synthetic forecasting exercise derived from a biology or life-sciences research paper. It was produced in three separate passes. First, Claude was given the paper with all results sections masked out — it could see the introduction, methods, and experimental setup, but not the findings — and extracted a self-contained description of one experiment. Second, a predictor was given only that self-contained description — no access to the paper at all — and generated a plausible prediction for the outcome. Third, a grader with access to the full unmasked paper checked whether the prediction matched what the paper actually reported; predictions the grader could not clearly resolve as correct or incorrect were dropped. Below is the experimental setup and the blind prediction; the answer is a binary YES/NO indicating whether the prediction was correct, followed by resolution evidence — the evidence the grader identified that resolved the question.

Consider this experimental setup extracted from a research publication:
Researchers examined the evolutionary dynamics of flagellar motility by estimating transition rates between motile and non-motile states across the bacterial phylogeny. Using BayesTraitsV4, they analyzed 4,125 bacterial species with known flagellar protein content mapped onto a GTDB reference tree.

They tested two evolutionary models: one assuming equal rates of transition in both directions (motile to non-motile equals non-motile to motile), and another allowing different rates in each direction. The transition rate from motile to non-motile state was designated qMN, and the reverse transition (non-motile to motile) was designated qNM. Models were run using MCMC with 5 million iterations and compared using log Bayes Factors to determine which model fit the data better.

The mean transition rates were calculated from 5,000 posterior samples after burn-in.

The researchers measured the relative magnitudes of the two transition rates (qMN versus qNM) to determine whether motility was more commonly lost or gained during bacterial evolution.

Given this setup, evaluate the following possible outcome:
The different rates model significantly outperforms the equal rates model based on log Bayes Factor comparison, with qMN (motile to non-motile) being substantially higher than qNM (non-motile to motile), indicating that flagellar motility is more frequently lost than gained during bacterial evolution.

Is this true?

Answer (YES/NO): YES